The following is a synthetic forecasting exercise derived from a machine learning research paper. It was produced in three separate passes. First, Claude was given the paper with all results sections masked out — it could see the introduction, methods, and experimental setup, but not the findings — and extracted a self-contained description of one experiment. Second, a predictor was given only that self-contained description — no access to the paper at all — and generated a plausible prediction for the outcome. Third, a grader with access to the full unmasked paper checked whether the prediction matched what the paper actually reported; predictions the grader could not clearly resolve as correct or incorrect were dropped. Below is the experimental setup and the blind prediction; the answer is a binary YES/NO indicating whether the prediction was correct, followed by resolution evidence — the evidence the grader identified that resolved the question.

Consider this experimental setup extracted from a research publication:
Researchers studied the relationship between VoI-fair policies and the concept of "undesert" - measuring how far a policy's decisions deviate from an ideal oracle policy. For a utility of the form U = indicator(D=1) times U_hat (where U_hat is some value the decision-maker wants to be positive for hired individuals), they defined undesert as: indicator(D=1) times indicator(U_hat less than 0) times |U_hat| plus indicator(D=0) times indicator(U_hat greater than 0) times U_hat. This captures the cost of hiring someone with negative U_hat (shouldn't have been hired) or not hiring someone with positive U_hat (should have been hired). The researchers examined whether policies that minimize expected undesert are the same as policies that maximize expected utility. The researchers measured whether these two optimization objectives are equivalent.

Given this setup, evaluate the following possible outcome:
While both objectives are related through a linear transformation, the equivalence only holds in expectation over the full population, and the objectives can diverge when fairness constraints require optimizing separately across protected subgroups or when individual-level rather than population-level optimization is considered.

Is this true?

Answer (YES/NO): NO